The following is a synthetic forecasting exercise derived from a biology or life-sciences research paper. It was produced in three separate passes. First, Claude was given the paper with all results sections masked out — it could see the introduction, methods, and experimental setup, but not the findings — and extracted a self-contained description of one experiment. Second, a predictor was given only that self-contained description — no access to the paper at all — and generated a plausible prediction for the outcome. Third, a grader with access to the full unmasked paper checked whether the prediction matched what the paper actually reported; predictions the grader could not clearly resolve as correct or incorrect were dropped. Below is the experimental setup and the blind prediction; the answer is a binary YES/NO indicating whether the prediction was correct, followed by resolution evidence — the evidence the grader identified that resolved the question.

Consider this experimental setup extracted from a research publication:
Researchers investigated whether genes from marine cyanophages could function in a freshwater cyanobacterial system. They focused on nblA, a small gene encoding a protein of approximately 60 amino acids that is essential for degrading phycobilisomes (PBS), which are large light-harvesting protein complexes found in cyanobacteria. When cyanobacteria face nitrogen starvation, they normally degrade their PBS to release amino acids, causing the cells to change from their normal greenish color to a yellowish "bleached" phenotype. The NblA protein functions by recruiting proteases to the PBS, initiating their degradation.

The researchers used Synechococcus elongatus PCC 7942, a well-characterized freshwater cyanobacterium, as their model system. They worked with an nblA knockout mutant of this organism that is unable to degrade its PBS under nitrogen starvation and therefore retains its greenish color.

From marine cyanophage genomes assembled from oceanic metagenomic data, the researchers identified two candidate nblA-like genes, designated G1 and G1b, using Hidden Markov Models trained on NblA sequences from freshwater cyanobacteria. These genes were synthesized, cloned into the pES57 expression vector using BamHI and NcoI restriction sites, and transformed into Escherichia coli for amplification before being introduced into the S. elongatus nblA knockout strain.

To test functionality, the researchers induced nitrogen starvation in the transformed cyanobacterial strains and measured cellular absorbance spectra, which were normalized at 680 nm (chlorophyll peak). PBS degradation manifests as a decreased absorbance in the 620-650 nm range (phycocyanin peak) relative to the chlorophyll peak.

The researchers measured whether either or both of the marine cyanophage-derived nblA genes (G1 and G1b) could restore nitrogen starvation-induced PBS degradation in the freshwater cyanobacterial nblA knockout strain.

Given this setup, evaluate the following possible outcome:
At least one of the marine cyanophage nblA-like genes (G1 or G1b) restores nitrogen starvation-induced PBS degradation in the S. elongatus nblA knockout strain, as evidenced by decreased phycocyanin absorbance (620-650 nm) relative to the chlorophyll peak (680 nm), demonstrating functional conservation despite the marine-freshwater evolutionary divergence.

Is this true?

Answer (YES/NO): YES